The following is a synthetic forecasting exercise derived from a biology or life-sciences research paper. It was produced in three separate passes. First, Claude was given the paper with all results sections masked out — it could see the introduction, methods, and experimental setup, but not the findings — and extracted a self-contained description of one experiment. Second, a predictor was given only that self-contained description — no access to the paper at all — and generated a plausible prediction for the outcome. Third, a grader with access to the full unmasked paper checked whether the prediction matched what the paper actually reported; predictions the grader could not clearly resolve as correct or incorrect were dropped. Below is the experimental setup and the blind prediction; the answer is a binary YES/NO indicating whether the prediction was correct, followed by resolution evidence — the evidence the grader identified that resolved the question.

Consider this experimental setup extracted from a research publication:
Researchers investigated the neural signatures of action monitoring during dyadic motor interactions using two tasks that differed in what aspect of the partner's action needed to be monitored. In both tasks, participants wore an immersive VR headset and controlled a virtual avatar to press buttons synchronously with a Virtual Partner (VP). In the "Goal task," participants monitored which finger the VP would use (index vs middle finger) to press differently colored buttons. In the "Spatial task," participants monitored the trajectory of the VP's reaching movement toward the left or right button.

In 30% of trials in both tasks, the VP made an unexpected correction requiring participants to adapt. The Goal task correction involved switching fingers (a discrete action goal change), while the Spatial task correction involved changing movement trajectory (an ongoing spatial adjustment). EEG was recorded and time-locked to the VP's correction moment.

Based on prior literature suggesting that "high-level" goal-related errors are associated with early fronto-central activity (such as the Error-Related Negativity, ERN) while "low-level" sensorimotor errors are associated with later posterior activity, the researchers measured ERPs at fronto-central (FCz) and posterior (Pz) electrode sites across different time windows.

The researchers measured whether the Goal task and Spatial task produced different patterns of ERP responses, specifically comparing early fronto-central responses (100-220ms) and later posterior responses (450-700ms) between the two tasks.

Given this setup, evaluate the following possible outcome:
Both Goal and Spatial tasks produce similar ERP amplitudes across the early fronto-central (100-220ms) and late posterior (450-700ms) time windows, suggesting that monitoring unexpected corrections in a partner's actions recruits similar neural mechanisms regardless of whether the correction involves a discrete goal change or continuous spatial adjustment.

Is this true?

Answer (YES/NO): NO